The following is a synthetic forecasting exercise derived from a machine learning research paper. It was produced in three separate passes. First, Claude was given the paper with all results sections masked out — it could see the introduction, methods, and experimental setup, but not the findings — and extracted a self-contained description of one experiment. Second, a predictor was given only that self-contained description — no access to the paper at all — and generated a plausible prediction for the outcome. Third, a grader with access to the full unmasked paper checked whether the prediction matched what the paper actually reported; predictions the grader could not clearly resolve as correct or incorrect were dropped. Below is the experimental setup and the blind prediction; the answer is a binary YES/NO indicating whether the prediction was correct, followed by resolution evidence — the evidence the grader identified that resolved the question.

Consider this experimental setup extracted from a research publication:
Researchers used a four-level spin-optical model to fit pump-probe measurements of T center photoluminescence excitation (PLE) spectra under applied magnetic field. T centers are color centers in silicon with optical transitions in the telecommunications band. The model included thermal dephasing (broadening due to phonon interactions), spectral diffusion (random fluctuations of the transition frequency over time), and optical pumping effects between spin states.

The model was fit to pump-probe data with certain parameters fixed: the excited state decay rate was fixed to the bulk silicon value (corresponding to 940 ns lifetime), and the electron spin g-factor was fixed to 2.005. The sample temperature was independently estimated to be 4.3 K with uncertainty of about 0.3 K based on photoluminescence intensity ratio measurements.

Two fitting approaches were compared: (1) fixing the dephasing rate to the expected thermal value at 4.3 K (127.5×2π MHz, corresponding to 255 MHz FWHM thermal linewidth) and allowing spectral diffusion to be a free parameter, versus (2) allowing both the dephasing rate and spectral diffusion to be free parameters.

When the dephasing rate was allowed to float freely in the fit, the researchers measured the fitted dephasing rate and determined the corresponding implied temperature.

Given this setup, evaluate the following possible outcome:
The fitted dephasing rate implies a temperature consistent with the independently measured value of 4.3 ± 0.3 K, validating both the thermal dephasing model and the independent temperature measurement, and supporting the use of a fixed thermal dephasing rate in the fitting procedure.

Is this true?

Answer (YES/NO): NO